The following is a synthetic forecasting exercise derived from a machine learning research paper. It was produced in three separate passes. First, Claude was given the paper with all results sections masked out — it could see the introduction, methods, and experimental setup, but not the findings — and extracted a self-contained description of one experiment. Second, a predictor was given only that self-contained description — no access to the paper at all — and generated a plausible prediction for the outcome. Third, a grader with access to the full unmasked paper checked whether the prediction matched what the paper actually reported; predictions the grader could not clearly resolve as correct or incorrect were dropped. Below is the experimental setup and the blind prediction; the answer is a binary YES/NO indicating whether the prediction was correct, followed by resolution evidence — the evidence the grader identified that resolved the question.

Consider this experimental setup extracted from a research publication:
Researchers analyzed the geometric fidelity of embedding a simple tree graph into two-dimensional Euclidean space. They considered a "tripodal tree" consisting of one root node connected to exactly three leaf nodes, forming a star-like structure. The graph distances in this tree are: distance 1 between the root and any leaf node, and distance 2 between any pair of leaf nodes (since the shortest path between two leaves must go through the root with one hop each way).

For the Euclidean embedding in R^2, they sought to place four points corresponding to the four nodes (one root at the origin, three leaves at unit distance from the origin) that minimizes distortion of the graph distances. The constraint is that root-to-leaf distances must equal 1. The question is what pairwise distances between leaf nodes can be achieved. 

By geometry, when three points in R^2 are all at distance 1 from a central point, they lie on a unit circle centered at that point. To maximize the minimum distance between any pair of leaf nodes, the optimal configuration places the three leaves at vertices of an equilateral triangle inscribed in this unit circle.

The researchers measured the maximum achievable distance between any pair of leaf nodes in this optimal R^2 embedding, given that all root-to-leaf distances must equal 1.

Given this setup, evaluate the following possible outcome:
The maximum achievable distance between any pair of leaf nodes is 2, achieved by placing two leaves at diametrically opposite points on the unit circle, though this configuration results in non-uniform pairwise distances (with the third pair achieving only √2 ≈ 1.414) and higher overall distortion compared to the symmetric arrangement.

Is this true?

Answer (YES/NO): NO